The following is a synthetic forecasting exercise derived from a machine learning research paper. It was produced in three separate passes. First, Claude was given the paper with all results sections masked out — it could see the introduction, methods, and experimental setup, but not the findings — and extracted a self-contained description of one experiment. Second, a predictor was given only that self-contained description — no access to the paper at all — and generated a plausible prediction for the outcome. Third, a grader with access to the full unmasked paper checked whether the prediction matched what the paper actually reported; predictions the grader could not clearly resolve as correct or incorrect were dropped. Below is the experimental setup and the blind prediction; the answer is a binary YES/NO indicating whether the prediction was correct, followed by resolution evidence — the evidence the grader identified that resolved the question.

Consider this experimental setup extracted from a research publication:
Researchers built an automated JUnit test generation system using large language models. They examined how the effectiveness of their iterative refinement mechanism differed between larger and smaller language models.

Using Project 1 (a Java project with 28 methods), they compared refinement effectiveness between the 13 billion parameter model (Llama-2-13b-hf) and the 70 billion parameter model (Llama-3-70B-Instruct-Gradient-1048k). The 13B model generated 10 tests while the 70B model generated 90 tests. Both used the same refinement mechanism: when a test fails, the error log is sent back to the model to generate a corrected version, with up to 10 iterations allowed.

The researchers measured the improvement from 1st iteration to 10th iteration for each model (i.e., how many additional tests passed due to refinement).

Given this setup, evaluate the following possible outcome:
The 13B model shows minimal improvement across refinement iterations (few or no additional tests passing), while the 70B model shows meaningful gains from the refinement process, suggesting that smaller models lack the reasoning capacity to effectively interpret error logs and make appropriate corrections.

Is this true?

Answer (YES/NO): YES